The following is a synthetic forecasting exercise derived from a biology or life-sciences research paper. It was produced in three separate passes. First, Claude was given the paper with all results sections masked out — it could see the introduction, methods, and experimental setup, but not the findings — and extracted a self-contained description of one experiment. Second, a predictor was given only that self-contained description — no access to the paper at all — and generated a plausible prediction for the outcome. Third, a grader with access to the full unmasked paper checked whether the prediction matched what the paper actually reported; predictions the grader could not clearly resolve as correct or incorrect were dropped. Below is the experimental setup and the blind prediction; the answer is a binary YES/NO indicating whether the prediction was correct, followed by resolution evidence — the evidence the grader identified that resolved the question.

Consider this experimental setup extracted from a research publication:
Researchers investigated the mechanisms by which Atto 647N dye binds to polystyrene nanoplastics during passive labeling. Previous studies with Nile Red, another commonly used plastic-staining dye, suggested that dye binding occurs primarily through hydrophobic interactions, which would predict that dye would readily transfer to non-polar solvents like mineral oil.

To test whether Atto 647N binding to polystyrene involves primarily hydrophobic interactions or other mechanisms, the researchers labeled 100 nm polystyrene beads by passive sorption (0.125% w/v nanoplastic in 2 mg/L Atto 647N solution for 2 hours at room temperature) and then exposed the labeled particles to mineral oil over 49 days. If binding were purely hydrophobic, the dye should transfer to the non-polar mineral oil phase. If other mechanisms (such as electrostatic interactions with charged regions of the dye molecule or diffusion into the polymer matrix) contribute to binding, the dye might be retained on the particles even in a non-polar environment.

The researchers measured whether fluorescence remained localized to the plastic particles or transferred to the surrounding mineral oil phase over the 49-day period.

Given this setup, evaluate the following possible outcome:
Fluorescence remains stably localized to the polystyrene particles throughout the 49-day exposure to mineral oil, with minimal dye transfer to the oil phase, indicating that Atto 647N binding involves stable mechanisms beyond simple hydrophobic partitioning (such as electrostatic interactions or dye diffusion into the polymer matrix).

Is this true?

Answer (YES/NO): YES